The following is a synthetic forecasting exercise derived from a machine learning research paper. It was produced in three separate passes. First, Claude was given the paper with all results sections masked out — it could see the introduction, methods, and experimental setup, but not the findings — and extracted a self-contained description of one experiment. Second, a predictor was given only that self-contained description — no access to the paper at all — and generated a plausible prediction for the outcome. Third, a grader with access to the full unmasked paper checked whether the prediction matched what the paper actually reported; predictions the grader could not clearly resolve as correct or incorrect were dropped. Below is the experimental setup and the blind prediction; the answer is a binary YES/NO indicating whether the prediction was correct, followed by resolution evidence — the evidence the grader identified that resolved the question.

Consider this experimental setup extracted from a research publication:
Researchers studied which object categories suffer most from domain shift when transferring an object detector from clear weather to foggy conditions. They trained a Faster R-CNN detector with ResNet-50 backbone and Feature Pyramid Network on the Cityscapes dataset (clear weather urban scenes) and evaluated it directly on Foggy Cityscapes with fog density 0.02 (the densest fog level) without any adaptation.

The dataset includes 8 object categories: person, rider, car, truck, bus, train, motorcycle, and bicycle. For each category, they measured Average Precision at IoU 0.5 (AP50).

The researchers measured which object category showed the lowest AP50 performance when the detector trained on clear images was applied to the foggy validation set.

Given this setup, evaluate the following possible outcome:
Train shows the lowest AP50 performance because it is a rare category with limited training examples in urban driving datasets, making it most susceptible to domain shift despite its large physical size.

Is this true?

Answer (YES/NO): YES